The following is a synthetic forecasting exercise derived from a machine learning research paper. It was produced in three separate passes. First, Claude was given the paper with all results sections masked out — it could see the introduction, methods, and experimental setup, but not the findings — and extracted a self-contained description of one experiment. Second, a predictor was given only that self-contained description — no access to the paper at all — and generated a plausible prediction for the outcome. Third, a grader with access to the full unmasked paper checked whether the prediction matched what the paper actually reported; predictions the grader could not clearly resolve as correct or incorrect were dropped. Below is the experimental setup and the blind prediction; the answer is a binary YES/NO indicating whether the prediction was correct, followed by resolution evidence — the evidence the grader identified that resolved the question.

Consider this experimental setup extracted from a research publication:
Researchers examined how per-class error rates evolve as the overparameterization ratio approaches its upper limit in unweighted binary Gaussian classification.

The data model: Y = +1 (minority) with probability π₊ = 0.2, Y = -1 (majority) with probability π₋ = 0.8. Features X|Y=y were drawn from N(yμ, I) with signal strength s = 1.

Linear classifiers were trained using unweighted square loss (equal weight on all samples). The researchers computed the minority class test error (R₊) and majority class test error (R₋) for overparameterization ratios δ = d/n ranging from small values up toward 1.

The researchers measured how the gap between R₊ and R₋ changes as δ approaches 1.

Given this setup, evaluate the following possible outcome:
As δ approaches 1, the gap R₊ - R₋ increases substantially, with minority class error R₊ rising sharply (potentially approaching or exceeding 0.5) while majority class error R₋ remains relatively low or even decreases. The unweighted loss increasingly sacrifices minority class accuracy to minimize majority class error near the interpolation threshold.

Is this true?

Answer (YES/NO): NO